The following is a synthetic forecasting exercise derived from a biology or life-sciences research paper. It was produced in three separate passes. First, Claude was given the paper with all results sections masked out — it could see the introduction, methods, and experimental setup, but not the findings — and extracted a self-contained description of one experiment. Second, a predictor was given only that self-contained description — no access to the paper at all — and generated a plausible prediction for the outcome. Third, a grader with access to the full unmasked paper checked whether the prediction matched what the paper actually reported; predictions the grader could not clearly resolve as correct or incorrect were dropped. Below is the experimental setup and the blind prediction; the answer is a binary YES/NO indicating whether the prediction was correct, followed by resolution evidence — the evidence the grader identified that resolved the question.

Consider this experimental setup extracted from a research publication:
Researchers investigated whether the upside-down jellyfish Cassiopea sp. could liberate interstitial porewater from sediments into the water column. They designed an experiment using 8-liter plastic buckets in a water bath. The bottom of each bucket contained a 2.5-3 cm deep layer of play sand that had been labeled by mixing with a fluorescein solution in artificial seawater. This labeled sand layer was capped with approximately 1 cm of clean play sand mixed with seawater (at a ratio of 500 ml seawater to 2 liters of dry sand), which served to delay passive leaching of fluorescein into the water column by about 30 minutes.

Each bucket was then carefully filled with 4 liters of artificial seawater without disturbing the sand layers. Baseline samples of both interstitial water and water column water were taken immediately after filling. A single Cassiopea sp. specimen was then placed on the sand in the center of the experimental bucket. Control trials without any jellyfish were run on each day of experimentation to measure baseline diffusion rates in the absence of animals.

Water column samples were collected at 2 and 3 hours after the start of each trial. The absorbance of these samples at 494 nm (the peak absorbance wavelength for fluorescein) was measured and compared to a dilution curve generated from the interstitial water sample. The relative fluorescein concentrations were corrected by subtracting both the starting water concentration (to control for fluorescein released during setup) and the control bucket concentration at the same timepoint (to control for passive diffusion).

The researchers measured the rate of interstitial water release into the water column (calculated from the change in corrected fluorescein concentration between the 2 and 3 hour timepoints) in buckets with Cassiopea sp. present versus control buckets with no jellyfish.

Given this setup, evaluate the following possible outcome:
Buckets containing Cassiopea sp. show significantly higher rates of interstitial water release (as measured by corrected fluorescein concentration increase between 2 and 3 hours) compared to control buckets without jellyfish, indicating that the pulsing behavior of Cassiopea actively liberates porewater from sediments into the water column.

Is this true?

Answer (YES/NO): YES